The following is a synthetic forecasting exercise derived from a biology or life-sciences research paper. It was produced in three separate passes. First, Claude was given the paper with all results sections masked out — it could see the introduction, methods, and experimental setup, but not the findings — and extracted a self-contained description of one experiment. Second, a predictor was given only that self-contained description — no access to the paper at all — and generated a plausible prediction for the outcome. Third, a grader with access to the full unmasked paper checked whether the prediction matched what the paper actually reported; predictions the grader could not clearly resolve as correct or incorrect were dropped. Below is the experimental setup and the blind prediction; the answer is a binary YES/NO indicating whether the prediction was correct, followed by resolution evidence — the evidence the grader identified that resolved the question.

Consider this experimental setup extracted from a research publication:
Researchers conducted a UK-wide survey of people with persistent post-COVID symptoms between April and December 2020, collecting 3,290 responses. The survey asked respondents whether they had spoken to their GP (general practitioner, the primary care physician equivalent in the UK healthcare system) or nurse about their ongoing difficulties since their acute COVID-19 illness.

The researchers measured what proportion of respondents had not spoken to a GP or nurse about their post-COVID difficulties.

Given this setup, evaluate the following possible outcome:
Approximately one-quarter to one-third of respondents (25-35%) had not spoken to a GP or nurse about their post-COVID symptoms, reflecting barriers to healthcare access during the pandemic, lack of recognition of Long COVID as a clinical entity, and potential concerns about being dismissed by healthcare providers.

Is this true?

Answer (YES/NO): YES